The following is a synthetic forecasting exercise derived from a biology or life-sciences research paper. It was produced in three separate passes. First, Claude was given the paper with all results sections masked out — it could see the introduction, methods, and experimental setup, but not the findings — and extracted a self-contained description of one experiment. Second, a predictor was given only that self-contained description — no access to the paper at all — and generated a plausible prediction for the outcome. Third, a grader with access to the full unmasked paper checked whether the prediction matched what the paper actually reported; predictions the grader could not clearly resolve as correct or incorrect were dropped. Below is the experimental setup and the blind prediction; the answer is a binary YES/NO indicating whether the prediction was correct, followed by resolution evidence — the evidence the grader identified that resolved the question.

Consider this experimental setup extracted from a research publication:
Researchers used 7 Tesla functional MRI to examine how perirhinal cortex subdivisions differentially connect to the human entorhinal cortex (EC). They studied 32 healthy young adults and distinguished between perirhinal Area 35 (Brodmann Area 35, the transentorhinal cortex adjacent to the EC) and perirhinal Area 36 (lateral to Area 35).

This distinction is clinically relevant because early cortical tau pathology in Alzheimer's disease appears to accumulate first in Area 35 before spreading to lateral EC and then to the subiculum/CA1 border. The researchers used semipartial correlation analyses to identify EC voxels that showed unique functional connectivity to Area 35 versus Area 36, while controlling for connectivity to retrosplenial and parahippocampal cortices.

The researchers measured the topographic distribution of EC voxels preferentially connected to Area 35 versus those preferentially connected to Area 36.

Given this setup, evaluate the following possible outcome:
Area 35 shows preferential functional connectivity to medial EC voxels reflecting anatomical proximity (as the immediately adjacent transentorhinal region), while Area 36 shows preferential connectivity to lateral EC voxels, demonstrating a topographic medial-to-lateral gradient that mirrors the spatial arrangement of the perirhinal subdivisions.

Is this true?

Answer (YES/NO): NO